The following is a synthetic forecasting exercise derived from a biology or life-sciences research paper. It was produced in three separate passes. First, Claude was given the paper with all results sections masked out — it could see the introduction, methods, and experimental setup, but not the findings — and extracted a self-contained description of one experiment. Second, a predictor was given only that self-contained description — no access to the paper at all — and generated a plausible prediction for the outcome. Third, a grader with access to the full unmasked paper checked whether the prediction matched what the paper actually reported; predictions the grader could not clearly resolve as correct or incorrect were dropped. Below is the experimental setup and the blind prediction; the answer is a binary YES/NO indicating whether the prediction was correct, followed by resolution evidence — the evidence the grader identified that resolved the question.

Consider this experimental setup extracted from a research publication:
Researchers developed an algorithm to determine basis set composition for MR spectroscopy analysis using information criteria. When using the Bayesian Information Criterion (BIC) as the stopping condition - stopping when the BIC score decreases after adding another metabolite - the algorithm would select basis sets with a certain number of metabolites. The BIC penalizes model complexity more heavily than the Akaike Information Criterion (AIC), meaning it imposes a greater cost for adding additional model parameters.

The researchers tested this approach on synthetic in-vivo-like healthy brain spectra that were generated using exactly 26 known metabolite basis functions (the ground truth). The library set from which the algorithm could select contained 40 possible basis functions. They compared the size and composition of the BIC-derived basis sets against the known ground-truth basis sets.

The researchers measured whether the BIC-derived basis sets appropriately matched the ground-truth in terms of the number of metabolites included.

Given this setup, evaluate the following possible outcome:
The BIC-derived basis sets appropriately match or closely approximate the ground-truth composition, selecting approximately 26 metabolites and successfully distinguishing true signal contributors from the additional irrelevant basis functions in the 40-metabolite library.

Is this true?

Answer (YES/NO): NO